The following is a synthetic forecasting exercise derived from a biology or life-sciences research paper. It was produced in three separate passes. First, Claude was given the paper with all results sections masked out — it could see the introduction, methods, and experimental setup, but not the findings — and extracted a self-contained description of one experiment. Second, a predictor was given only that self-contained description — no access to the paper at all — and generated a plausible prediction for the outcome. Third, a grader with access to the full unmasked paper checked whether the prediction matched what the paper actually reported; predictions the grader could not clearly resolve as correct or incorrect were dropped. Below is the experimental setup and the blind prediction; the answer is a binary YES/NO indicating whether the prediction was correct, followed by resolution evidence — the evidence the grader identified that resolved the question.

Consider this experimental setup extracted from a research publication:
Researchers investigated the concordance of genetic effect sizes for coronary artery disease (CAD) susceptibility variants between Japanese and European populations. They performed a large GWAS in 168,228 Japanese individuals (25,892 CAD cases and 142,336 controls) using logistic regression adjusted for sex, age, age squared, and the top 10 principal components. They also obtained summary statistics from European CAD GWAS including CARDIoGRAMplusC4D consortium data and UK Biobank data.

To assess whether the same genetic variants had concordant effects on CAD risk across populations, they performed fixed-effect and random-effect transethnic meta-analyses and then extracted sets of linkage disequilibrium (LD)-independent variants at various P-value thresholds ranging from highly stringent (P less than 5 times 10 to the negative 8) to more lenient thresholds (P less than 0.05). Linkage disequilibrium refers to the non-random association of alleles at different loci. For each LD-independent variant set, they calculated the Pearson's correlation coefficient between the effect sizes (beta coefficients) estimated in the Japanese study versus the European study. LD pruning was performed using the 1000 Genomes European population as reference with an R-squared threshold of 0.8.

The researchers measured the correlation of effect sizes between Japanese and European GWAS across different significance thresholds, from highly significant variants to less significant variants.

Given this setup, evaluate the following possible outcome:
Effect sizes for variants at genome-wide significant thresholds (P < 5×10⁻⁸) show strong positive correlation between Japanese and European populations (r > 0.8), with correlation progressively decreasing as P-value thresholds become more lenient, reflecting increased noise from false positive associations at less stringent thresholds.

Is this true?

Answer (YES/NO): YES